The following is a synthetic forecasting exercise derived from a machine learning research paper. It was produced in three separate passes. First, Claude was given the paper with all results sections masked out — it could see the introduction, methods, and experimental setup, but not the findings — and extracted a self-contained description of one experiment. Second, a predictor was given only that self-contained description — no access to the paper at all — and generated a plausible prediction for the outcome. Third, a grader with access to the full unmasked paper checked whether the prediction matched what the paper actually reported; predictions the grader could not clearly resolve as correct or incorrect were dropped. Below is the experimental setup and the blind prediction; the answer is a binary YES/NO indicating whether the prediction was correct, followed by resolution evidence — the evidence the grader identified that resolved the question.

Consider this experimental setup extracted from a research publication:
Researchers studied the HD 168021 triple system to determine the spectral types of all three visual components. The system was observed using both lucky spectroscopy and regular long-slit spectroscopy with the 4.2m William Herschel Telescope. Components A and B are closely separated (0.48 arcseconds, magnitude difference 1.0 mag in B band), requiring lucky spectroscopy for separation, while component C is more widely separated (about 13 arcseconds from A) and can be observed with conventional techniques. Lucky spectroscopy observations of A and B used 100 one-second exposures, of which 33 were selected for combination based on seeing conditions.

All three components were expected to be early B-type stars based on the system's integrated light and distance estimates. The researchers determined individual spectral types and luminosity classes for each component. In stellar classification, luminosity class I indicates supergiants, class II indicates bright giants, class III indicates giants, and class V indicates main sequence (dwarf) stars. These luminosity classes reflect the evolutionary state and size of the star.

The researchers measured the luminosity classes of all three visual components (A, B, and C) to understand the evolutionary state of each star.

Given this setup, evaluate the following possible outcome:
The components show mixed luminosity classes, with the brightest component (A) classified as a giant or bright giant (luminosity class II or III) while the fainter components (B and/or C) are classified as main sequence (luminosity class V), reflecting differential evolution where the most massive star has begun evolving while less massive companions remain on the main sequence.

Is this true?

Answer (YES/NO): NO